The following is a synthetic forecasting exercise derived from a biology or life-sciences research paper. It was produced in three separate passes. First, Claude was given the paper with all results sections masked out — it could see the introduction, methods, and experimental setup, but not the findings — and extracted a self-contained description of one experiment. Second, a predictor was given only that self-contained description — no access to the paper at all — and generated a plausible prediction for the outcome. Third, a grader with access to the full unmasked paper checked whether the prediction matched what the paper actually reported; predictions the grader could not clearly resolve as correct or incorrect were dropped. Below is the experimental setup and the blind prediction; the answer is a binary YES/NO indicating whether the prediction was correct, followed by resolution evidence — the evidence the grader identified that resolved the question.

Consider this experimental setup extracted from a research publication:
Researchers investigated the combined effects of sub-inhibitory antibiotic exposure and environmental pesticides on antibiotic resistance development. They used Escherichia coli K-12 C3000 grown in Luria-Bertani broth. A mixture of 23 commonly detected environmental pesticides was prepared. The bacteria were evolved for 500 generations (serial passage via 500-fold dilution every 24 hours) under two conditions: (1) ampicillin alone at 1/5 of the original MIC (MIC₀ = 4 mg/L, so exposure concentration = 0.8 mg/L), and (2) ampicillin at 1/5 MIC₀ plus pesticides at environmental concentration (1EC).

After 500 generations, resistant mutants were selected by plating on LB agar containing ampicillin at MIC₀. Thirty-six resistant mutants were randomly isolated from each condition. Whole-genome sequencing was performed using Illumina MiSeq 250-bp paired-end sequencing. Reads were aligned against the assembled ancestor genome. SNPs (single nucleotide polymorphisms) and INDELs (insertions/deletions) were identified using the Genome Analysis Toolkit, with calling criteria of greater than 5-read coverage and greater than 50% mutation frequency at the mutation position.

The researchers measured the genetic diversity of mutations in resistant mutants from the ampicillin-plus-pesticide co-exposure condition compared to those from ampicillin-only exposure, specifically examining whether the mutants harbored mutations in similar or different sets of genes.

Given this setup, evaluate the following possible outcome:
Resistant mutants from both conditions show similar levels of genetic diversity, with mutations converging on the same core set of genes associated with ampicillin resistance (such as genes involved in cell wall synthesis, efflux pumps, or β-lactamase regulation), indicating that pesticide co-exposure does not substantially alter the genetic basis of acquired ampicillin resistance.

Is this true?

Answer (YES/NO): NO